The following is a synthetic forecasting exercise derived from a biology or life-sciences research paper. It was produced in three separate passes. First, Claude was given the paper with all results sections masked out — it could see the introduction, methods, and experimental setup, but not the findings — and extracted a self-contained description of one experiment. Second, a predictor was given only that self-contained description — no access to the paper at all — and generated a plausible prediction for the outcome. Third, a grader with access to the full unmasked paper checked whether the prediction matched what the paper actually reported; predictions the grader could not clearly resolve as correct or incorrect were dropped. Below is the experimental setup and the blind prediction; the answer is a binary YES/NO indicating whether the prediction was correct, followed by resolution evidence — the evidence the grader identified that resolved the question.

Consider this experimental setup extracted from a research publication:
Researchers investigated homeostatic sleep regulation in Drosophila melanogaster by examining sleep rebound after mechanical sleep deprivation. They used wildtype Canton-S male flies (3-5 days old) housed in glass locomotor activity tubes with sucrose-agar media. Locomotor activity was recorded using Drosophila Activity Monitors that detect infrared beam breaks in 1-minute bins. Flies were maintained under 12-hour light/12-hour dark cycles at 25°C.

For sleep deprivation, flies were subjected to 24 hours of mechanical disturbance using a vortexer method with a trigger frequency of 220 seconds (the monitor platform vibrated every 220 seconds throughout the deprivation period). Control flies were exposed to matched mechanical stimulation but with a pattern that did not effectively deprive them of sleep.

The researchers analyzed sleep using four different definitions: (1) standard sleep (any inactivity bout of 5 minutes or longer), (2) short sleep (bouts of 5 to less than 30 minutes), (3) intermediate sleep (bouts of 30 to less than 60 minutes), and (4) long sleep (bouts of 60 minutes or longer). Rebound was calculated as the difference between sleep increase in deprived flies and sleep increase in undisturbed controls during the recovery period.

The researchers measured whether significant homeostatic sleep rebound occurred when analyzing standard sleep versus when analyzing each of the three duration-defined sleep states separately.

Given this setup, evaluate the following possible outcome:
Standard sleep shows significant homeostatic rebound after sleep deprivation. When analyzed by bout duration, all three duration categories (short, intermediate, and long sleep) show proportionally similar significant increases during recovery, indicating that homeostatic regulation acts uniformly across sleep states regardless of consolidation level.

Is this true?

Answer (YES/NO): NO